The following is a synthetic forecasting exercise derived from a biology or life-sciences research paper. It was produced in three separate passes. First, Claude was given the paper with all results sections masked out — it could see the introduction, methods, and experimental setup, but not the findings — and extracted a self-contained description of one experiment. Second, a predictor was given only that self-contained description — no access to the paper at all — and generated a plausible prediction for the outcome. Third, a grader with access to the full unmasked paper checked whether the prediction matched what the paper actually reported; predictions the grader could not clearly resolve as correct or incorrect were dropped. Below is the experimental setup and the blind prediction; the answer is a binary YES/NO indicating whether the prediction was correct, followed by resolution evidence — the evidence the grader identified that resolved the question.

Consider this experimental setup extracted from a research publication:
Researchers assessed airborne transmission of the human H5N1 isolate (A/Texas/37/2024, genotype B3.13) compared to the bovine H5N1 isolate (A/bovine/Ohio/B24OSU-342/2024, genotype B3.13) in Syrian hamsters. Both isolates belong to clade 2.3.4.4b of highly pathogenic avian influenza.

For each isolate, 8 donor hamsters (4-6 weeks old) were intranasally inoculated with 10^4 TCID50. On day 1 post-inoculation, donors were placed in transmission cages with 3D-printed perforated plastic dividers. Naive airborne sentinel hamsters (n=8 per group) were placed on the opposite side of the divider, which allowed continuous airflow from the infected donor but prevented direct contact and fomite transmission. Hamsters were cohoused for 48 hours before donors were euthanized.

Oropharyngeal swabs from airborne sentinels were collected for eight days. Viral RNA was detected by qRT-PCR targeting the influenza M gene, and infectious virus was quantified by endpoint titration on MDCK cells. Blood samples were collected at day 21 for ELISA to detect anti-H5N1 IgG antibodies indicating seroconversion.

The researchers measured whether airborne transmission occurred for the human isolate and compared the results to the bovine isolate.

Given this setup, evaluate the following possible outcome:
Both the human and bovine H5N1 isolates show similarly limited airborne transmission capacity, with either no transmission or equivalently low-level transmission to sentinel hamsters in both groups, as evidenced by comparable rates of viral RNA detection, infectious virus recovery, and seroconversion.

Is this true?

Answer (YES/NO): NO